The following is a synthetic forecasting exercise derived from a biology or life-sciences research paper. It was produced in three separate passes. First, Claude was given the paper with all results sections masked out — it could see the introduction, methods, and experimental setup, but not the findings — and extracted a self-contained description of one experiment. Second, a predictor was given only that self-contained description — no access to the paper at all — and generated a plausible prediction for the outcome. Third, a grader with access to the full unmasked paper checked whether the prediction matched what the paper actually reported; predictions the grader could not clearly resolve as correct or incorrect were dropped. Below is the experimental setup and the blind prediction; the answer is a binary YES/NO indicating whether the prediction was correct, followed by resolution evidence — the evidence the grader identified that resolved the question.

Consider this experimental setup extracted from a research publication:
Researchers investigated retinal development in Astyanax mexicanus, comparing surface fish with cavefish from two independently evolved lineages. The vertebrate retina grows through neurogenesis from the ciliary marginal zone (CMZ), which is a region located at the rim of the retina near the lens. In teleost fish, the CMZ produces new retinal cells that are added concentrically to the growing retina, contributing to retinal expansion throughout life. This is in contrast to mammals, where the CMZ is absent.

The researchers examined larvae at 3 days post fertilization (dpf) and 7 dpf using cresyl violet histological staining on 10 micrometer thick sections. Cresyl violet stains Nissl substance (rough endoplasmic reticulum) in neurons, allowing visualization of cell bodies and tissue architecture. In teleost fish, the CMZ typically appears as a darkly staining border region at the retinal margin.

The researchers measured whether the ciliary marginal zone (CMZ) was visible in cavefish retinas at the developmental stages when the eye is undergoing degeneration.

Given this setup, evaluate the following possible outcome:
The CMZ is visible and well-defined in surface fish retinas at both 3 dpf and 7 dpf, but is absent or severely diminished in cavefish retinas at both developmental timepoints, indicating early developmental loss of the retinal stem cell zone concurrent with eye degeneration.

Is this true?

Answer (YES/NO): NO